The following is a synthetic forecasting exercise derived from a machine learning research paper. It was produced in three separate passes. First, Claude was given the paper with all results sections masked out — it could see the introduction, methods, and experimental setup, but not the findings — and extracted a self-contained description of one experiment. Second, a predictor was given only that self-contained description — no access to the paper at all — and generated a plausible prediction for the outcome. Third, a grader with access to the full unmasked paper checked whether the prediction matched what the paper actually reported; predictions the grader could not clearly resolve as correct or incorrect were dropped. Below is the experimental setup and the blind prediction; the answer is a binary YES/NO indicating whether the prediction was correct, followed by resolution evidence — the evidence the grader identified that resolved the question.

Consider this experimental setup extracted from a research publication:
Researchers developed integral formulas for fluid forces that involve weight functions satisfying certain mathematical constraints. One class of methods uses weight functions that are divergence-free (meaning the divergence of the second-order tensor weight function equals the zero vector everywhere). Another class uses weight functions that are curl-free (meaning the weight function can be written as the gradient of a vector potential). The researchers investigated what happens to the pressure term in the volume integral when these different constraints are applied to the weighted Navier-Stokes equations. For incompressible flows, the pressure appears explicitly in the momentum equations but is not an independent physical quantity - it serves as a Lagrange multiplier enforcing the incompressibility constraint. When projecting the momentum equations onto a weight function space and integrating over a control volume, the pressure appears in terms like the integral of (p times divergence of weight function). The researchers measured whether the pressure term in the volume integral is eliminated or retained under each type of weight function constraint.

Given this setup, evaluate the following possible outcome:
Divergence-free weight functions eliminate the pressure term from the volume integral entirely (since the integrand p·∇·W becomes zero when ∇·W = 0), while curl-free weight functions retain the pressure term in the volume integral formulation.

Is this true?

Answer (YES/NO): YES